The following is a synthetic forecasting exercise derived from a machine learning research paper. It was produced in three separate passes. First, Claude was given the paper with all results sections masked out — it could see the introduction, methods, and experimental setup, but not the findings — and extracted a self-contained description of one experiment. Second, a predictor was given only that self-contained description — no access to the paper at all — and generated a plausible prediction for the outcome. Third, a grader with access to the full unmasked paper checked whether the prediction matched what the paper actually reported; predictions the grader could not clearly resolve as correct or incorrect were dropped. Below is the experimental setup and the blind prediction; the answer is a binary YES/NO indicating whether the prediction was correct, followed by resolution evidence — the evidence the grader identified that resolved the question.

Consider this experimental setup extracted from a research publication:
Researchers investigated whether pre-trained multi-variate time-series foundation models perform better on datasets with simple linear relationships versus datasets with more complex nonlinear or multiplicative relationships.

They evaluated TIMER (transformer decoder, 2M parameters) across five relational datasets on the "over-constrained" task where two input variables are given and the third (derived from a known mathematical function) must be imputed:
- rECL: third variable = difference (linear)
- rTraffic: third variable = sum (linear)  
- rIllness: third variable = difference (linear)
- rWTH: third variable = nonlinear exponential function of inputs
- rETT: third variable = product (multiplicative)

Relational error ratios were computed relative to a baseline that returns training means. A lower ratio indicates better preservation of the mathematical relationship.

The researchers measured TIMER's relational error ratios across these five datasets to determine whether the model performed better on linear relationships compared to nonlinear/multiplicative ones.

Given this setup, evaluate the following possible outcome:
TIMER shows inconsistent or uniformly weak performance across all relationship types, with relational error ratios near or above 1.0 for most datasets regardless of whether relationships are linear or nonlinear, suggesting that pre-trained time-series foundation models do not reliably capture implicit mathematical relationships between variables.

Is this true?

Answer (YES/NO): NO